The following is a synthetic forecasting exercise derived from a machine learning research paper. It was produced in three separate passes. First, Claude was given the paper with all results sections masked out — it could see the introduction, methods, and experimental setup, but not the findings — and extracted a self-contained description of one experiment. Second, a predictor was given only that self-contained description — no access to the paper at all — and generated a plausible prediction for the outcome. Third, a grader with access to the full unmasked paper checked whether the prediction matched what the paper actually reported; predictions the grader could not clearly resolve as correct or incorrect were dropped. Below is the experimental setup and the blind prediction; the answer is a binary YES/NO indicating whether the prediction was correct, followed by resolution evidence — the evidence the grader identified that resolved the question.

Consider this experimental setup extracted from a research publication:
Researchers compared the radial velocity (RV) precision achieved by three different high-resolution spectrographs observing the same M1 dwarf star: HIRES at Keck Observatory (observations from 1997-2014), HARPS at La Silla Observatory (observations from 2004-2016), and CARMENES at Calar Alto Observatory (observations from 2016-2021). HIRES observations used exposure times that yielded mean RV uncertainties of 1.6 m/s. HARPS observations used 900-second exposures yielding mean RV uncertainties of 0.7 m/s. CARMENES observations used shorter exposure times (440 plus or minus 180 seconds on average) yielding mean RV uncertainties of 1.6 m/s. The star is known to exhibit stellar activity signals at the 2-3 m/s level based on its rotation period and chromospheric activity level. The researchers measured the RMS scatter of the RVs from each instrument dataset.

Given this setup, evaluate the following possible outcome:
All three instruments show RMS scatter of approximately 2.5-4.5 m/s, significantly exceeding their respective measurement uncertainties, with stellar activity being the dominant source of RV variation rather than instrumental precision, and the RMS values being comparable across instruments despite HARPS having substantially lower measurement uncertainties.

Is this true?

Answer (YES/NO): YES